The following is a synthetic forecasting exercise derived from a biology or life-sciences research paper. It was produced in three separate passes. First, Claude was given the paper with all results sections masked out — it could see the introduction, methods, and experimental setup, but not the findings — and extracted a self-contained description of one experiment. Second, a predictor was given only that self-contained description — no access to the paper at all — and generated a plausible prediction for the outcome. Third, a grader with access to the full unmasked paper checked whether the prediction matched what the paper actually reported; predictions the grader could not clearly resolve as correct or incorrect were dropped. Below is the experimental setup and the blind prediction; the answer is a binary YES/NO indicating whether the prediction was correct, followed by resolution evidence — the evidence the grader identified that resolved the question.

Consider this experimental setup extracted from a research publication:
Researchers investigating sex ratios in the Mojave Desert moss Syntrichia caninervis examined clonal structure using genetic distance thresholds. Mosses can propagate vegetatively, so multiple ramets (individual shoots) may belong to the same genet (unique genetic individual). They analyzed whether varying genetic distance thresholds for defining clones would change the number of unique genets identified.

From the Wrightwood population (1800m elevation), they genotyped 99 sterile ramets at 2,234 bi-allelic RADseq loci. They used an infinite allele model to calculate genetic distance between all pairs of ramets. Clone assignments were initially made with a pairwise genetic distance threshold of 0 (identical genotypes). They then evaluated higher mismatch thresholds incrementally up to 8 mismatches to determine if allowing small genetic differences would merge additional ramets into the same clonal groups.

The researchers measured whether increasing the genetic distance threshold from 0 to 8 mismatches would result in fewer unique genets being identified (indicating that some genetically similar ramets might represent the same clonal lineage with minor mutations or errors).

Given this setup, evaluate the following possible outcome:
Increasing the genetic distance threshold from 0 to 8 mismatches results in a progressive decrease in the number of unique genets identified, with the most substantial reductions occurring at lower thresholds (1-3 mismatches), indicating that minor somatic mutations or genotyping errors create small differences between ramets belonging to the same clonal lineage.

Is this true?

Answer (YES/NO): NO